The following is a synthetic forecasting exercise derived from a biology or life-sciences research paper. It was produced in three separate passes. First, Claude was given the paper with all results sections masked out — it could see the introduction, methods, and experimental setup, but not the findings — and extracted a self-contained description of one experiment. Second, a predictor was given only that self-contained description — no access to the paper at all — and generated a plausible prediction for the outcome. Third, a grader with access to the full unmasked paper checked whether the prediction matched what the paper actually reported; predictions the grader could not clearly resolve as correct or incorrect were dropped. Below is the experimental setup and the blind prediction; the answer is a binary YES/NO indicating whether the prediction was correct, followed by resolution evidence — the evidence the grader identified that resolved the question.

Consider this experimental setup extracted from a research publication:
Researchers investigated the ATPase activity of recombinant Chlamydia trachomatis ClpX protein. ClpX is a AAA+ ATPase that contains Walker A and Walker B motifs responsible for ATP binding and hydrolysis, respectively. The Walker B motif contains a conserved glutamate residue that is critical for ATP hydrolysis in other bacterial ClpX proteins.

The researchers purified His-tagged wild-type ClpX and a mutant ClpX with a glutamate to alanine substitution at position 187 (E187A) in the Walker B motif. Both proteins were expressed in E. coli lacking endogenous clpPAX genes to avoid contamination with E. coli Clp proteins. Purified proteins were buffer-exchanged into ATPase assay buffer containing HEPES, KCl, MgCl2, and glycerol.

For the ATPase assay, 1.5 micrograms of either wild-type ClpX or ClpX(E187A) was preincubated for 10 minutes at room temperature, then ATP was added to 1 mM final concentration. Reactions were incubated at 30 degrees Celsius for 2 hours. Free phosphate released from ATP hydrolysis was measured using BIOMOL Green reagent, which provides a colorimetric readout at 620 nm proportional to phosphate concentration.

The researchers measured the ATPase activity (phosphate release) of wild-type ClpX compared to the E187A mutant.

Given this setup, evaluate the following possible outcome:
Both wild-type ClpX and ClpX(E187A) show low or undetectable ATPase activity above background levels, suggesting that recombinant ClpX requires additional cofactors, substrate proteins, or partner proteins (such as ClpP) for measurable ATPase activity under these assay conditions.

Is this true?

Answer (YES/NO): NO